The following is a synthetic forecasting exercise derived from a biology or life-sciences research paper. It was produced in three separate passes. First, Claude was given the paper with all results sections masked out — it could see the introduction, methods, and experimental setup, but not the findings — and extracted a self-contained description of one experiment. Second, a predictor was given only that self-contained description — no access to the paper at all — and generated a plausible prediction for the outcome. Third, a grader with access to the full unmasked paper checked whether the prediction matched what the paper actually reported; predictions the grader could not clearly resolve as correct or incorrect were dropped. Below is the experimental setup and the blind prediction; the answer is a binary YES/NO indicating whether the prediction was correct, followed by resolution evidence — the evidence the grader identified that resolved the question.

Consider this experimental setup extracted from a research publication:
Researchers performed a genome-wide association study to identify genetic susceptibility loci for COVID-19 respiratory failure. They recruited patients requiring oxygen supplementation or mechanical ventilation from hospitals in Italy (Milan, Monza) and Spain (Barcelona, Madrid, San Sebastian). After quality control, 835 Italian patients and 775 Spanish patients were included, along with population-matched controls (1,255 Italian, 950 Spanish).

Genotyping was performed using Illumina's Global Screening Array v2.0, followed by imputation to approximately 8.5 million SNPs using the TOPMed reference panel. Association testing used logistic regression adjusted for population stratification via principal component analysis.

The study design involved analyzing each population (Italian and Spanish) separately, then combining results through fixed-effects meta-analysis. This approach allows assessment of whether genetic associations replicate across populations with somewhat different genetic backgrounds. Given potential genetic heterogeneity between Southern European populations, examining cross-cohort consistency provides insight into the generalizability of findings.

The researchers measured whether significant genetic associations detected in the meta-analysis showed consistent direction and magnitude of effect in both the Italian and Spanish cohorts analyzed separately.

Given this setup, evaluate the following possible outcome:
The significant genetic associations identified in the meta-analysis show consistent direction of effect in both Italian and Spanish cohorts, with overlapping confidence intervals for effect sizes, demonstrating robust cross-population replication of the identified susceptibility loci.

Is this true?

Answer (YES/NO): YES